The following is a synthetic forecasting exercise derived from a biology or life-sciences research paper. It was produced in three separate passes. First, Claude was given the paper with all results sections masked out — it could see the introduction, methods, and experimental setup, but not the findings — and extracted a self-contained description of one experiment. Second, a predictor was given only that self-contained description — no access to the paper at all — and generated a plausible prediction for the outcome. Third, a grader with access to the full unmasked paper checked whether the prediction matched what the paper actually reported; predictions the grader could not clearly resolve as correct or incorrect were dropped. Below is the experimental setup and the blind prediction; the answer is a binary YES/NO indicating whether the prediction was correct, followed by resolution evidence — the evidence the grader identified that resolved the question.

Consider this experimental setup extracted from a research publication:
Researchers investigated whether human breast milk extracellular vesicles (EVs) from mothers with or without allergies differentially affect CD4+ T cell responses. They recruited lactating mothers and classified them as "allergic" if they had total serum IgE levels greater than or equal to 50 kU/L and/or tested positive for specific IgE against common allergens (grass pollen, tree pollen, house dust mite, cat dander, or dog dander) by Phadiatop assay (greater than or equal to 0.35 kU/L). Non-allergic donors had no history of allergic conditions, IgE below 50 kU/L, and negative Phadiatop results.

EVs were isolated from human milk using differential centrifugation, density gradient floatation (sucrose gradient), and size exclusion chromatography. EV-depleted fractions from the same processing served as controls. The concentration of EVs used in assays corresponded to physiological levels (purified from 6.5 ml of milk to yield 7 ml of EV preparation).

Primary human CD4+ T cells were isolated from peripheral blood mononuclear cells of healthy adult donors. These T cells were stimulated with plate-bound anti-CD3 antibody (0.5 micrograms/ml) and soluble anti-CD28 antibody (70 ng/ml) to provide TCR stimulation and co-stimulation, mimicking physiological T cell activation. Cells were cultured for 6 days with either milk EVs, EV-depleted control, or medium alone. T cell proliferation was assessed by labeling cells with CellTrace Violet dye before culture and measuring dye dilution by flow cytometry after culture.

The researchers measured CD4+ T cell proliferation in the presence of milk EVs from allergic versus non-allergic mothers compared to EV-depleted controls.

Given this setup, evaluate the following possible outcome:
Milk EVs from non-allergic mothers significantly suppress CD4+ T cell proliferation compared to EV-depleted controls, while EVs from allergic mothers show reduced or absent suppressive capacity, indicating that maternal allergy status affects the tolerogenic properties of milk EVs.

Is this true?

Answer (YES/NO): NO